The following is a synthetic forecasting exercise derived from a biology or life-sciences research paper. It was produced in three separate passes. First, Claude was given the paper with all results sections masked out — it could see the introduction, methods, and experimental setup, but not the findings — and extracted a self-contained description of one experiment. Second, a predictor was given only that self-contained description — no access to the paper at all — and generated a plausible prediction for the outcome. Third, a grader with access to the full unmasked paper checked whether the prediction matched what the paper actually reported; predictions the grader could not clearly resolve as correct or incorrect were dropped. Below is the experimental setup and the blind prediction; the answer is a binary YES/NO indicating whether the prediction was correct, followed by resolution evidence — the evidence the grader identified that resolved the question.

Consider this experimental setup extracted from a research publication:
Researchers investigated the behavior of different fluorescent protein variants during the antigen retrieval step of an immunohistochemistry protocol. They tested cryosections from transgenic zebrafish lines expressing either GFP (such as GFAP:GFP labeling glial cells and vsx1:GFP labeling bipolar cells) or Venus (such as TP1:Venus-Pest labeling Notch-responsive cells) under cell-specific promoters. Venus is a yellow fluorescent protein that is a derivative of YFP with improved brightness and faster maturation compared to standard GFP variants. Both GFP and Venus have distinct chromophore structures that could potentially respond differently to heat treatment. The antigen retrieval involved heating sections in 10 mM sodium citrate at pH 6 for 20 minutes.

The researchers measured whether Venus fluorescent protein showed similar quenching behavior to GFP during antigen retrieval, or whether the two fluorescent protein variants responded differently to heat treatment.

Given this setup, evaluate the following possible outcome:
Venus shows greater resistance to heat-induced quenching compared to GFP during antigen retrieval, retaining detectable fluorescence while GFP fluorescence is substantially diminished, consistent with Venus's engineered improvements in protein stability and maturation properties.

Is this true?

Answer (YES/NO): YES